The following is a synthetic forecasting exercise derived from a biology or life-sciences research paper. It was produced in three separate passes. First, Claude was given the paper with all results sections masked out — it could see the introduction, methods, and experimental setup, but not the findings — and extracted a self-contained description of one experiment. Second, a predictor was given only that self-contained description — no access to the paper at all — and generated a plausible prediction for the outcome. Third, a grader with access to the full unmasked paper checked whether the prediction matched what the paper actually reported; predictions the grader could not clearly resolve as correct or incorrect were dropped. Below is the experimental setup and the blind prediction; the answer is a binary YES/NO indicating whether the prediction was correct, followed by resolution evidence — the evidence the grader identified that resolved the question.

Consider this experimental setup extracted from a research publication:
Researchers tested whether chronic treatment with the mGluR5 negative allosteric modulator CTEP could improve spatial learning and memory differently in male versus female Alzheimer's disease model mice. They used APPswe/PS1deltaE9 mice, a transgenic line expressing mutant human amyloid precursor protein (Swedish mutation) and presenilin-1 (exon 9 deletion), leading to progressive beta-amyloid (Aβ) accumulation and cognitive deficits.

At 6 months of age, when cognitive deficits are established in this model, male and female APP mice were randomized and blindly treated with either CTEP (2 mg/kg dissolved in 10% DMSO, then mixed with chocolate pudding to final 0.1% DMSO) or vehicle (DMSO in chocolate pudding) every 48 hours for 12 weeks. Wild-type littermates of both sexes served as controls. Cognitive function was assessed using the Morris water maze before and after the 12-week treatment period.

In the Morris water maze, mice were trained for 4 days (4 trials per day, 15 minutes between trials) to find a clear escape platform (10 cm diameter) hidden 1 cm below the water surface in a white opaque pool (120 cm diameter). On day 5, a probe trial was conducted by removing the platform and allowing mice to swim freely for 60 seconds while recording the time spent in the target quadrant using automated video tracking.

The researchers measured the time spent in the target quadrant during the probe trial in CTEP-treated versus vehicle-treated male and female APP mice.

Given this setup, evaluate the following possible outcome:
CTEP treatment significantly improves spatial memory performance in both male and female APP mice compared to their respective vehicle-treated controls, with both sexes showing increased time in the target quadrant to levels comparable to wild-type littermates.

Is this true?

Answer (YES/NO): NO